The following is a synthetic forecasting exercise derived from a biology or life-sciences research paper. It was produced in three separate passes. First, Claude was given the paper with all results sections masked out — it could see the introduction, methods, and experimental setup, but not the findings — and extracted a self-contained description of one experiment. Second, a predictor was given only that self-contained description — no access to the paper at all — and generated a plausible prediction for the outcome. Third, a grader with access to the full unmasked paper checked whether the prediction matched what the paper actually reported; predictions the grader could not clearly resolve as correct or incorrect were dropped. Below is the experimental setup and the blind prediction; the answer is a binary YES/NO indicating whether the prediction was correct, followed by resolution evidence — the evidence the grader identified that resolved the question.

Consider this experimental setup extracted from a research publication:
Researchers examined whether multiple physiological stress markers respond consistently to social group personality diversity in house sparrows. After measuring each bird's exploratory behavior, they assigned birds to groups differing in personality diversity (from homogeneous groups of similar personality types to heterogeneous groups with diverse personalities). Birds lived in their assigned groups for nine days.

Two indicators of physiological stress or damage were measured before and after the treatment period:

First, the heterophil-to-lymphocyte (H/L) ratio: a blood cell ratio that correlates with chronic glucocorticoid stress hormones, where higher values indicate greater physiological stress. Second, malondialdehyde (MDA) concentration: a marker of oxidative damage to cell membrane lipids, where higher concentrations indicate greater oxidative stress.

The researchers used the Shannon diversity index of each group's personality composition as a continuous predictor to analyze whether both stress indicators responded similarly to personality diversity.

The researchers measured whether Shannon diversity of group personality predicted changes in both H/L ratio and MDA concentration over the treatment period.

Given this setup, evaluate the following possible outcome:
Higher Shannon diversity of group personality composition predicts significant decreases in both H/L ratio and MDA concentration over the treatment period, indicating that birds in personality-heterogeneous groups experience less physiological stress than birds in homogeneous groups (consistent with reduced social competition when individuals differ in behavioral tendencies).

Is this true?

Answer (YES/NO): NO